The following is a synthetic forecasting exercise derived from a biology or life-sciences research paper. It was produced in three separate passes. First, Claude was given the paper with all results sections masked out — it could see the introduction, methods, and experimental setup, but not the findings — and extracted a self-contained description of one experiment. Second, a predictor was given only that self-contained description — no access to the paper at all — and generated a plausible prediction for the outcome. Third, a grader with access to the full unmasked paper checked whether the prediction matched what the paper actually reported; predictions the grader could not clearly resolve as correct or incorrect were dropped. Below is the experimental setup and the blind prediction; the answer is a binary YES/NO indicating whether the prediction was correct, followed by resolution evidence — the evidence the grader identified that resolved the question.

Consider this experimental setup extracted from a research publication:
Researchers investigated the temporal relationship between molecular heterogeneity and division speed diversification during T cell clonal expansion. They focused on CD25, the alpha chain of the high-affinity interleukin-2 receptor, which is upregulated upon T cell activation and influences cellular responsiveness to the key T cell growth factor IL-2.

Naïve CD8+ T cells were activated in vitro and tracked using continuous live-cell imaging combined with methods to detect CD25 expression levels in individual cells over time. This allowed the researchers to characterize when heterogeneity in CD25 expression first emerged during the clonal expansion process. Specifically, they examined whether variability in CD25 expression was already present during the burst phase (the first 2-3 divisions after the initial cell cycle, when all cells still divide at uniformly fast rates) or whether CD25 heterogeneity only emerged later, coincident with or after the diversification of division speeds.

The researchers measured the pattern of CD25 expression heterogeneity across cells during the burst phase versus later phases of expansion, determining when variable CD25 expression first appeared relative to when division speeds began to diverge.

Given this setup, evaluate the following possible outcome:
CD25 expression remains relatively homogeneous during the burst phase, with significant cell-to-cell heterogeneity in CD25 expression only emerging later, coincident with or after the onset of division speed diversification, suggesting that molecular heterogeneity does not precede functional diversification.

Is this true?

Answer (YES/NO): NO